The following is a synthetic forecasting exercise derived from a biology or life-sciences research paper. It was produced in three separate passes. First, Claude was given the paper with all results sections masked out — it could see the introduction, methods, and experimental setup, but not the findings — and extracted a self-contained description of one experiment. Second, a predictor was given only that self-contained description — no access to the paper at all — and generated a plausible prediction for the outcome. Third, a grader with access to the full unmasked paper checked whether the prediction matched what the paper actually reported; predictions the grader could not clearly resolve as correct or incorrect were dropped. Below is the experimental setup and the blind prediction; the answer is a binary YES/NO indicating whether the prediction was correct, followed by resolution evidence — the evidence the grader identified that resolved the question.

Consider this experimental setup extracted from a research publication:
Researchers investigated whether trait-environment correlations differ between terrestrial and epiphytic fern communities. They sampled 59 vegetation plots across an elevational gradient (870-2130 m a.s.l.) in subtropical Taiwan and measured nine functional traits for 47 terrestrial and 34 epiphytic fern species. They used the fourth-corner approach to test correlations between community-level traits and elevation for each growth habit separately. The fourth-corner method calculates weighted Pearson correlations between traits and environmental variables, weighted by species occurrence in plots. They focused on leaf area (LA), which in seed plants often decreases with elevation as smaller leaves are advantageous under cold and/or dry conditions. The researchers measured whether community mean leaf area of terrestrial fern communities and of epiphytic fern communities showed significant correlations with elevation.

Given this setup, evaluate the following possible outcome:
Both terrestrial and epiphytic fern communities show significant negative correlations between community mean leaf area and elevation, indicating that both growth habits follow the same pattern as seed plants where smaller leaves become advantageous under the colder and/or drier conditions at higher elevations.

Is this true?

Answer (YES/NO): NO